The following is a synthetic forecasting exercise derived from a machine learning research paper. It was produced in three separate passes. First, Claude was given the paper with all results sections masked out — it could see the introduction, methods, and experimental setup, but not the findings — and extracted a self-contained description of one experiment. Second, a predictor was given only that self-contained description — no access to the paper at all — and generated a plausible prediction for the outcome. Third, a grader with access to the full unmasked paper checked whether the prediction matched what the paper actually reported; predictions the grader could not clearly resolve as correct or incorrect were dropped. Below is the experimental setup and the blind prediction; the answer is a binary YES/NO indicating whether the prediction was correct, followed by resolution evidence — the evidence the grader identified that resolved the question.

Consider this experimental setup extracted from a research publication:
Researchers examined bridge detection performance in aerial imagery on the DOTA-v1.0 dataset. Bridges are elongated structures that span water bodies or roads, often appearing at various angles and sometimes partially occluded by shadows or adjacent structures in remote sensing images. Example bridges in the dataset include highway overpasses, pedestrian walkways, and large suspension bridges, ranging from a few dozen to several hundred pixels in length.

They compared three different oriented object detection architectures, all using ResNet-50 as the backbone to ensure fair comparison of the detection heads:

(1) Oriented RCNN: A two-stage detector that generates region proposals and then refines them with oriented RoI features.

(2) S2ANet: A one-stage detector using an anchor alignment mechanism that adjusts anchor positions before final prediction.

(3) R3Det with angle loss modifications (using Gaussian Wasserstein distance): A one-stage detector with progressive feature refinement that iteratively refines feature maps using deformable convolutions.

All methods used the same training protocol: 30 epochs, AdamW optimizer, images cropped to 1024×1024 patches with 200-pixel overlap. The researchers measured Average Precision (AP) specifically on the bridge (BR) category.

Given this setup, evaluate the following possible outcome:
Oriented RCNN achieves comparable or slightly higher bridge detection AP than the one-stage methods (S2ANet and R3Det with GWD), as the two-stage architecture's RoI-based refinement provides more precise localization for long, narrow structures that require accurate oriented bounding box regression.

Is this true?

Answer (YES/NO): NO